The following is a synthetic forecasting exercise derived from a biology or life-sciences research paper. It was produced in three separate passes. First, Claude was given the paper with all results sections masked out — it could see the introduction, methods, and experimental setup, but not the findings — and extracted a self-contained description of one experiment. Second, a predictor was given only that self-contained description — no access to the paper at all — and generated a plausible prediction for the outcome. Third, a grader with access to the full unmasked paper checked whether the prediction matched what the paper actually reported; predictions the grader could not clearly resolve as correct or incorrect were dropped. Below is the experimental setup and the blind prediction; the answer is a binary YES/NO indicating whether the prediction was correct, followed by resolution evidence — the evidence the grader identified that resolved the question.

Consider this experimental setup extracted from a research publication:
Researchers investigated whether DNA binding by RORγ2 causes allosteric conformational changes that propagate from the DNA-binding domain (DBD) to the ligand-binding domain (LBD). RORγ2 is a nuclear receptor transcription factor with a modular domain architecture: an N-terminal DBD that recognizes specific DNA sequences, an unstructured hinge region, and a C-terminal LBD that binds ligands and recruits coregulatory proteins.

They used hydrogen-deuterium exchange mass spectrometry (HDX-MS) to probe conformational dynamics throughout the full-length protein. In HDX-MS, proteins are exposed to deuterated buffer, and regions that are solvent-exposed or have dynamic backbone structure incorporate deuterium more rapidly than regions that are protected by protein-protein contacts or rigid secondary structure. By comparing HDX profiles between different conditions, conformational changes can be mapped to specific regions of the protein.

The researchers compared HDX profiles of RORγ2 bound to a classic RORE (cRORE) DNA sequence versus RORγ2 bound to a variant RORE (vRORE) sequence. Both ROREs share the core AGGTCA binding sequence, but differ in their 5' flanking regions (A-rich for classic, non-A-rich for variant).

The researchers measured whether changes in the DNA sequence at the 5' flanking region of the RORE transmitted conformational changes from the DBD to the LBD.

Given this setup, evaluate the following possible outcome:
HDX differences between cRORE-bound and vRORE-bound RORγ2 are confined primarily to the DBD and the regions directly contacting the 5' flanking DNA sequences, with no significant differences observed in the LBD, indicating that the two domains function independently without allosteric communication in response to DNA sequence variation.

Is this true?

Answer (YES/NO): YES